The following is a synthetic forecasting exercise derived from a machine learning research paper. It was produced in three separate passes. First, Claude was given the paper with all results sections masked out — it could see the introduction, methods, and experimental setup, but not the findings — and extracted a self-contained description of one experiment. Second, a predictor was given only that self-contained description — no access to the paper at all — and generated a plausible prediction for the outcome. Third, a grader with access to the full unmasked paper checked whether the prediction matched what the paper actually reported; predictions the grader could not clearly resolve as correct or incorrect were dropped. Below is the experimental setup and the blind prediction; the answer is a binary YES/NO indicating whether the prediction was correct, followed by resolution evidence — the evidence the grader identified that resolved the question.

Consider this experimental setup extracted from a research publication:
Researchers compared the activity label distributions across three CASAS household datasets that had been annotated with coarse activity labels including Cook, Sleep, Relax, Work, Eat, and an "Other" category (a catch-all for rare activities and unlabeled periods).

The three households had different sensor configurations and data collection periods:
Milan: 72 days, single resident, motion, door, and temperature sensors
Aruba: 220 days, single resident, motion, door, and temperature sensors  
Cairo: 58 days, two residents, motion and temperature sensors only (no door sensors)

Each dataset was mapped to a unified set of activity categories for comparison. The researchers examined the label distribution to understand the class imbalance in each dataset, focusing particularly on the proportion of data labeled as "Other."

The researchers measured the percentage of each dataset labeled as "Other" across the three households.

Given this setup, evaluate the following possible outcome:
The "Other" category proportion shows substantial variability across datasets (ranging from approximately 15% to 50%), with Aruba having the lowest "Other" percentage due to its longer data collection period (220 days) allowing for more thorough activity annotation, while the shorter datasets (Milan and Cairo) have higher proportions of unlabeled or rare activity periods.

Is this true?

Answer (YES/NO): NO